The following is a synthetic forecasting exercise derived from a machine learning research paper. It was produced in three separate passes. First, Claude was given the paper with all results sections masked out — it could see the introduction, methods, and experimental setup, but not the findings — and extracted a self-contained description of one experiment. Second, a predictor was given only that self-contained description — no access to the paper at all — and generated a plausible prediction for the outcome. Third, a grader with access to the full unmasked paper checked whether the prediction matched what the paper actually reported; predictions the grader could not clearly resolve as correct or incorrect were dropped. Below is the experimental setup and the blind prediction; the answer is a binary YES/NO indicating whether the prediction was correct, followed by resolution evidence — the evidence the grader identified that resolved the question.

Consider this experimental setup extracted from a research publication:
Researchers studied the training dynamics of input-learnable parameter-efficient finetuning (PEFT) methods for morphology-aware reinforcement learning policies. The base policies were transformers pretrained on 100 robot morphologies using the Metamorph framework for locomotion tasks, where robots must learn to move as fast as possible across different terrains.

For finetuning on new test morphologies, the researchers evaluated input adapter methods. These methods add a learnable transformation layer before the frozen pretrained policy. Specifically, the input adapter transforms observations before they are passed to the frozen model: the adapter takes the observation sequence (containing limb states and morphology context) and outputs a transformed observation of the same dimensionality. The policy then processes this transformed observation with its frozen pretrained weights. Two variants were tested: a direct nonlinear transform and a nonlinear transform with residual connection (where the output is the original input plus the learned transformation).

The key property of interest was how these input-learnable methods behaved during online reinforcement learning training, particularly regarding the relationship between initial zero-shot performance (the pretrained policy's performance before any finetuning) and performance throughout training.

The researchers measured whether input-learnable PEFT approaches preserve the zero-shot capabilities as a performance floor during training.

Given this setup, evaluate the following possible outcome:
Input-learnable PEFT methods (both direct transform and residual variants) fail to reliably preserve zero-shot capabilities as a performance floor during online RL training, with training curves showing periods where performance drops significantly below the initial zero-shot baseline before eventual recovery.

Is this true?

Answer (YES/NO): NO